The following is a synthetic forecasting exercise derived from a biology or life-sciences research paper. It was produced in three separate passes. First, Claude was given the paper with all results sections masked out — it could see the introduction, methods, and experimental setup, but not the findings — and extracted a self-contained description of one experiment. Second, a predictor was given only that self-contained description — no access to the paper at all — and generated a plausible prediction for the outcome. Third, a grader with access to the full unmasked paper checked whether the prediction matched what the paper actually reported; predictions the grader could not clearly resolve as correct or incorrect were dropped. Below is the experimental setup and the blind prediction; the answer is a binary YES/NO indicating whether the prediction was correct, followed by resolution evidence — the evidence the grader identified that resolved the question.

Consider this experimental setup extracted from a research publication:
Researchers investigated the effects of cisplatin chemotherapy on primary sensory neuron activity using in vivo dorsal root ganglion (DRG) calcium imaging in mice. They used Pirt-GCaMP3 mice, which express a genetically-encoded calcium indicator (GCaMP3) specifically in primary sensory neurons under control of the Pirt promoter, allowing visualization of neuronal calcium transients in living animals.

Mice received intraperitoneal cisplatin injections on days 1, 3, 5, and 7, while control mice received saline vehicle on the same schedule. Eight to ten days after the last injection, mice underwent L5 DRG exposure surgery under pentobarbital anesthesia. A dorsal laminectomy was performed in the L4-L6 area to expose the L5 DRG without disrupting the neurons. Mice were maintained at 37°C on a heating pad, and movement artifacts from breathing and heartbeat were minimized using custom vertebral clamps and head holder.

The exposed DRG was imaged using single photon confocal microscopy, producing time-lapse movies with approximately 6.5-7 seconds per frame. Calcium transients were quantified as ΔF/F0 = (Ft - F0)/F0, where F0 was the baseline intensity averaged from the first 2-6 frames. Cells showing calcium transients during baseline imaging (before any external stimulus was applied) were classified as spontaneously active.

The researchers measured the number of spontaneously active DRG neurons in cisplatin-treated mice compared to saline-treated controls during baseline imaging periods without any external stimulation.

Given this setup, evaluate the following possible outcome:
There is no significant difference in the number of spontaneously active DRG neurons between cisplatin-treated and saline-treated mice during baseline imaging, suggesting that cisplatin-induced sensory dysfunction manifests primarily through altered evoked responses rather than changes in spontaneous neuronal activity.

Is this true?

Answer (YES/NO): NO